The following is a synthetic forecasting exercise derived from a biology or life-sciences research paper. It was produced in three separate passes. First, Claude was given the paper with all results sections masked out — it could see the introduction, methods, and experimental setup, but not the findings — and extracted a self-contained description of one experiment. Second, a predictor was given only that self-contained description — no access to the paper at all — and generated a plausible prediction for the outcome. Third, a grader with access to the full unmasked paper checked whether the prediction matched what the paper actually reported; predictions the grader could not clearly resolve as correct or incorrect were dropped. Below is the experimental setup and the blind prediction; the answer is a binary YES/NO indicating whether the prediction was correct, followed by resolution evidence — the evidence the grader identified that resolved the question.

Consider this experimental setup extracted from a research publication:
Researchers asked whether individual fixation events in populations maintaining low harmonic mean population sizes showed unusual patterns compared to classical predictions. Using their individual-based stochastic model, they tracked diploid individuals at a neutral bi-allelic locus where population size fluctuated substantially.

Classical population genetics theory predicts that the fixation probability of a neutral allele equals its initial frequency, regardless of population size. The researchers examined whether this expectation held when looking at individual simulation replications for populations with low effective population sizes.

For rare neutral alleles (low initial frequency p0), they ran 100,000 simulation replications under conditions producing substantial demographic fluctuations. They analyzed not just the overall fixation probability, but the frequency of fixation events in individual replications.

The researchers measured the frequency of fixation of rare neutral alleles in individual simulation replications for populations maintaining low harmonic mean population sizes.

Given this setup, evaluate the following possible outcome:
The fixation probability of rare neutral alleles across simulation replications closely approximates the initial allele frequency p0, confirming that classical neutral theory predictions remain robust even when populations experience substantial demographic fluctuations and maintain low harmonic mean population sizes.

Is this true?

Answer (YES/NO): NO